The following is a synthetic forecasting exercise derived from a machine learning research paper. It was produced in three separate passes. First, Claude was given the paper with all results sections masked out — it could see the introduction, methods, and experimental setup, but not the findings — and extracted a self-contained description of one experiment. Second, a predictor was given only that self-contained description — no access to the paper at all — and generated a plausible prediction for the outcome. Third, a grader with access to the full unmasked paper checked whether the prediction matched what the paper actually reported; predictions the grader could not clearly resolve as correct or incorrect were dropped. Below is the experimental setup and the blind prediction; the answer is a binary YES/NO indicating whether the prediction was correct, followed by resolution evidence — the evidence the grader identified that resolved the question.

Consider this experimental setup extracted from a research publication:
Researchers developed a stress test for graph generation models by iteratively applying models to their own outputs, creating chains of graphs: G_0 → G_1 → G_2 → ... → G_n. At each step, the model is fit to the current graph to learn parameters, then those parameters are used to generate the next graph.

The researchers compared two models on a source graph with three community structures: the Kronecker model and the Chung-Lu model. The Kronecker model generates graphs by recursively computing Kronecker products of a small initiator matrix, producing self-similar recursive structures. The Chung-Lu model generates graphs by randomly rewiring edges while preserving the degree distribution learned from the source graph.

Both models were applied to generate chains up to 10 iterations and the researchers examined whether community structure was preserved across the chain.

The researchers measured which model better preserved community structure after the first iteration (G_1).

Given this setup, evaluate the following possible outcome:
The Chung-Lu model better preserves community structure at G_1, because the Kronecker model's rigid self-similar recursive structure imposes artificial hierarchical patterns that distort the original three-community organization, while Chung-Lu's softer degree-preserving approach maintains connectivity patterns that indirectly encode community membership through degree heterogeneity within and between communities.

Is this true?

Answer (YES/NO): NO